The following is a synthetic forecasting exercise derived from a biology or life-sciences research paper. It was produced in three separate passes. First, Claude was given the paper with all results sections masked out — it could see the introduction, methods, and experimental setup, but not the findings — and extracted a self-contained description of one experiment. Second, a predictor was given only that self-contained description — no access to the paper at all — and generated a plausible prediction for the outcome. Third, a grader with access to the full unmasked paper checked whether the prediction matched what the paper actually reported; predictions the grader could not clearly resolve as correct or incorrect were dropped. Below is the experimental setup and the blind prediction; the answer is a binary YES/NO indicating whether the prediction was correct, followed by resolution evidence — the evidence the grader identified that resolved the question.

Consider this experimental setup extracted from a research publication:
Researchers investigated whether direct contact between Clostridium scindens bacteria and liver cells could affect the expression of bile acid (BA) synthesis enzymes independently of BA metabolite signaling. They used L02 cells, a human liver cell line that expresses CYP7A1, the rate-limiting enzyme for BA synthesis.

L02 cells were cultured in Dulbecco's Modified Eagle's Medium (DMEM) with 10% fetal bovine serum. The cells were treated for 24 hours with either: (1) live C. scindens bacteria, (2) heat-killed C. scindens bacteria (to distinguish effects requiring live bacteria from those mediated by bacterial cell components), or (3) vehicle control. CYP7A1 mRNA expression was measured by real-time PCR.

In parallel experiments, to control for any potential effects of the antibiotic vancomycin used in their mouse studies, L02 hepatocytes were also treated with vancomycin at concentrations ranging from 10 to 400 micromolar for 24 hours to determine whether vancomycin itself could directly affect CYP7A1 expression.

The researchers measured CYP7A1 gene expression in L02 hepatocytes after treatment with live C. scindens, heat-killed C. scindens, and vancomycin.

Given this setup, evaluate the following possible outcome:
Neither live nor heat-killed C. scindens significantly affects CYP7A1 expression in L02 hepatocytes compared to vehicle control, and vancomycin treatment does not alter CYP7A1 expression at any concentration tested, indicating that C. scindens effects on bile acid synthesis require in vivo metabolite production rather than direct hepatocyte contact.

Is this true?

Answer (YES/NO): YES